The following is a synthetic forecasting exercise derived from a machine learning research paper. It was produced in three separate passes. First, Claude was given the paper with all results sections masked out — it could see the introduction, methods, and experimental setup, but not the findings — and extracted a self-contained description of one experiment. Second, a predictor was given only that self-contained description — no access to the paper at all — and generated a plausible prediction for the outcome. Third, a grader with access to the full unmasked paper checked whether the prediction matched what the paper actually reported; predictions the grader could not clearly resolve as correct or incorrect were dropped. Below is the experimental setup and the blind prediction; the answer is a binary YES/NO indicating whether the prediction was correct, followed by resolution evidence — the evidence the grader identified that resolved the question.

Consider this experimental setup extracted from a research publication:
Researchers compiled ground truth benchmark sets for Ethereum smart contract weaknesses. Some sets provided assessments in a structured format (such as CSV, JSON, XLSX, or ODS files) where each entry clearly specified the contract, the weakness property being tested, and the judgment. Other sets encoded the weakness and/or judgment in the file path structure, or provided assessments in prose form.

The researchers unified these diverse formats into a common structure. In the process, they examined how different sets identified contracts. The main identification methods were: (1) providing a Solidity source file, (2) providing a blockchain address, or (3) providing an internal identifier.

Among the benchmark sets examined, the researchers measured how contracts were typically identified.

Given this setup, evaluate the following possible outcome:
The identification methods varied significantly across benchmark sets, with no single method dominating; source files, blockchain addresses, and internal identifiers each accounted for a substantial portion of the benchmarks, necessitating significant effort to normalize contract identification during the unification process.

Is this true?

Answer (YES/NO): NO